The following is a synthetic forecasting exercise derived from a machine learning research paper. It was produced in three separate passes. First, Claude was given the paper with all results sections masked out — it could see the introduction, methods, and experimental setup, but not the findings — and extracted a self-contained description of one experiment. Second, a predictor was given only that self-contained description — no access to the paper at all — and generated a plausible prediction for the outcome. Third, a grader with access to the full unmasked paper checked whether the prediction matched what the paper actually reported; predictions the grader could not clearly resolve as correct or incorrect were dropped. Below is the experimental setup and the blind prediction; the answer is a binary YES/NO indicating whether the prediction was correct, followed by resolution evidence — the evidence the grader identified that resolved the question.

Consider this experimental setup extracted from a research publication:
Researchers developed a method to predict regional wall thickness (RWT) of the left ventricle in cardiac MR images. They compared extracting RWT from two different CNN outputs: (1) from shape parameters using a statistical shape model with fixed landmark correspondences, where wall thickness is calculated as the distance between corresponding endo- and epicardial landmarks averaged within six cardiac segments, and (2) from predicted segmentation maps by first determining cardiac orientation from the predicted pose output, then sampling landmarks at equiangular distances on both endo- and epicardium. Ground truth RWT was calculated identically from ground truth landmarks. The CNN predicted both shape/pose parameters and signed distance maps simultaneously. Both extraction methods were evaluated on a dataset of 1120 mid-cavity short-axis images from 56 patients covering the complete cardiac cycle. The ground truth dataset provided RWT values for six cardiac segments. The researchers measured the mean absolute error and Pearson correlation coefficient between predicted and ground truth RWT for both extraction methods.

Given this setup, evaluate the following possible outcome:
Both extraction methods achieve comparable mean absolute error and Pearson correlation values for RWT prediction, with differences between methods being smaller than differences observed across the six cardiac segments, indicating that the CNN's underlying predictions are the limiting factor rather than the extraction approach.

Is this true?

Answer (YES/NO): NO